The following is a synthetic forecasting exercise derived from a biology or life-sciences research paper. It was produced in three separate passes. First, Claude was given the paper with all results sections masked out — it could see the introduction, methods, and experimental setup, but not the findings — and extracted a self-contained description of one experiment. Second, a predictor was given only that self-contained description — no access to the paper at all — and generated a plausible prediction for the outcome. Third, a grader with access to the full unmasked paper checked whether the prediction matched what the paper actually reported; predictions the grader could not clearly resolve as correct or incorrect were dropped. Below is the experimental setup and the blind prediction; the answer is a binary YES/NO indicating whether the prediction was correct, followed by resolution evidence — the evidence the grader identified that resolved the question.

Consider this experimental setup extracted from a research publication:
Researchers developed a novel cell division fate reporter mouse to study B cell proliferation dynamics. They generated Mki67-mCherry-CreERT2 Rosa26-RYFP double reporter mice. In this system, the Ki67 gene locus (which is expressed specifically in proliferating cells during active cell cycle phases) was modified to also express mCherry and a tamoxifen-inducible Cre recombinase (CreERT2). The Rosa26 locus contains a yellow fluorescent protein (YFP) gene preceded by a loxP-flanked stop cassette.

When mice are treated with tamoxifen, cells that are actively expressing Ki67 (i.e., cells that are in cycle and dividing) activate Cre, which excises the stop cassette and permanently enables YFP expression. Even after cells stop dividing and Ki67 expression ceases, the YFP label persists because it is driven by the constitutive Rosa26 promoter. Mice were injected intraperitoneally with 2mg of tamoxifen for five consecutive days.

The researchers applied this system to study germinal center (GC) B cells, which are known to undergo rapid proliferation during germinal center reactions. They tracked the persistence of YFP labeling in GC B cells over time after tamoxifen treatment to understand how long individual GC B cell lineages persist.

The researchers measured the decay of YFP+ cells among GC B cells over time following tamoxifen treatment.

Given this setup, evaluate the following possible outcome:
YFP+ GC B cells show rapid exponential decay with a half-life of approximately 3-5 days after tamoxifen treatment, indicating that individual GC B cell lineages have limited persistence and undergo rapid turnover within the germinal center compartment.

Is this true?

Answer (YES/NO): NO